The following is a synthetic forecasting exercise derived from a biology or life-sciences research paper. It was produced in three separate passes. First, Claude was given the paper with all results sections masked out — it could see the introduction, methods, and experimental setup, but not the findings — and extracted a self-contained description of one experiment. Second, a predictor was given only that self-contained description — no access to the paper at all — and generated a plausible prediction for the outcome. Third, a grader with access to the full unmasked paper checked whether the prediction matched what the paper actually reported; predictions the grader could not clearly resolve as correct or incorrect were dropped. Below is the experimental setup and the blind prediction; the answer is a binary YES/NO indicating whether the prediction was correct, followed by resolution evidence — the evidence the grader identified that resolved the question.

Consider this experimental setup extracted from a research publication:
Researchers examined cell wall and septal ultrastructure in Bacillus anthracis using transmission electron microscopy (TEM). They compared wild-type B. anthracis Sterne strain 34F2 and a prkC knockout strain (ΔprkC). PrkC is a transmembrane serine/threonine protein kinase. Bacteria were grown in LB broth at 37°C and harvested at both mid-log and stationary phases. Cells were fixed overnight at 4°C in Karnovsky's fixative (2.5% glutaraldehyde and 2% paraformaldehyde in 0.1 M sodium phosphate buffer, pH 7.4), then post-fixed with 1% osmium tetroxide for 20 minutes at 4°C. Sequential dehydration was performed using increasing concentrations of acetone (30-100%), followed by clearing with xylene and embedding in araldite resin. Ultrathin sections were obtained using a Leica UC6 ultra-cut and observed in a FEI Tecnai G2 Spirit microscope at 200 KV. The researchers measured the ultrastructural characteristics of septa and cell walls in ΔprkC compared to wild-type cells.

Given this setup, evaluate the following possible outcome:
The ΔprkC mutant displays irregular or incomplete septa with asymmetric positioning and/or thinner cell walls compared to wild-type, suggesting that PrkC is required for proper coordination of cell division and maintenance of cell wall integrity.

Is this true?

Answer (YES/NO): YES